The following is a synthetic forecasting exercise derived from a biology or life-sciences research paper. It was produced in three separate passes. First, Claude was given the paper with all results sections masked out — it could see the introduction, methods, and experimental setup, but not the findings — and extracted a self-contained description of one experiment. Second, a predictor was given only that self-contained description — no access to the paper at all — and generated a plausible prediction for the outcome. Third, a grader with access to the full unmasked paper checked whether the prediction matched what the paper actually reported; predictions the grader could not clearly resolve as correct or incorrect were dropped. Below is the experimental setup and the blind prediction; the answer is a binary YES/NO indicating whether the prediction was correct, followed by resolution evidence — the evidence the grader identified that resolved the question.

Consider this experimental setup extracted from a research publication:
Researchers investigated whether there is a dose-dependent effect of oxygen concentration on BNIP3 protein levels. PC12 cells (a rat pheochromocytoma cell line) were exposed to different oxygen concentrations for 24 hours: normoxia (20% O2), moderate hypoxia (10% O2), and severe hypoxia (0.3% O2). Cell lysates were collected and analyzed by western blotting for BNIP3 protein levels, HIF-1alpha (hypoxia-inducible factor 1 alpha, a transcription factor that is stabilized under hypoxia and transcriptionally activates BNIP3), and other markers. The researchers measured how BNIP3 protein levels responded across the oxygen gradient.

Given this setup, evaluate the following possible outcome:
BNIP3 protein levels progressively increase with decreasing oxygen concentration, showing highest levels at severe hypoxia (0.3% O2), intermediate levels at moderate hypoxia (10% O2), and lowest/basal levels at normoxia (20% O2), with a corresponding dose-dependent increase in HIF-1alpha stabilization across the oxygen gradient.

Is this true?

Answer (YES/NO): NO